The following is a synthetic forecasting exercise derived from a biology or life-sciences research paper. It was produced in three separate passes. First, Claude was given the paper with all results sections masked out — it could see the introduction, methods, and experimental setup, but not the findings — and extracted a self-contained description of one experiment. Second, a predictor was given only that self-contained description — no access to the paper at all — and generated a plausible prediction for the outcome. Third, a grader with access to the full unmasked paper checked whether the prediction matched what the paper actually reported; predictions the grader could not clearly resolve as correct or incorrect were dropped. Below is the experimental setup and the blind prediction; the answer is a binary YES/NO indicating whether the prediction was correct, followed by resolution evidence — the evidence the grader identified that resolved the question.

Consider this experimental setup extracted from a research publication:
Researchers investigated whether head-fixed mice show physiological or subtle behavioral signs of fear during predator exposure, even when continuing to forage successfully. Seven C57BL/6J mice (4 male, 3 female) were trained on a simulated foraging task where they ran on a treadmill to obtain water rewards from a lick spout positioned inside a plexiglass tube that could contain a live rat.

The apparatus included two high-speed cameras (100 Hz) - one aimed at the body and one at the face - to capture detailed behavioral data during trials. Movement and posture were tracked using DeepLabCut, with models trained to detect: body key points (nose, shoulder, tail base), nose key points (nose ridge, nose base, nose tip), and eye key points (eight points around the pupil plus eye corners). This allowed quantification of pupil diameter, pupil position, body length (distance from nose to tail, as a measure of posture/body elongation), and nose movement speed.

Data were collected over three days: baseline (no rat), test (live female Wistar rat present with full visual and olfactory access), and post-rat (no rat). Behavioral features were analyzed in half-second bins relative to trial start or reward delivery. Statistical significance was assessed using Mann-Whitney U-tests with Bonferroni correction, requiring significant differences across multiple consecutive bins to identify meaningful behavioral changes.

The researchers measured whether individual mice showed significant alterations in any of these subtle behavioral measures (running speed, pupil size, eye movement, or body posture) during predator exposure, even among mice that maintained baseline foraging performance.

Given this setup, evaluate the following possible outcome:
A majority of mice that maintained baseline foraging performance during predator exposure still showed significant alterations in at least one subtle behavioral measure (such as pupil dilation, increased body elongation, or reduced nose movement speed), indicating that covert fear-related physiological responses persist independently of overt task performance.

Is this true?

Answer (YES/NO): NO